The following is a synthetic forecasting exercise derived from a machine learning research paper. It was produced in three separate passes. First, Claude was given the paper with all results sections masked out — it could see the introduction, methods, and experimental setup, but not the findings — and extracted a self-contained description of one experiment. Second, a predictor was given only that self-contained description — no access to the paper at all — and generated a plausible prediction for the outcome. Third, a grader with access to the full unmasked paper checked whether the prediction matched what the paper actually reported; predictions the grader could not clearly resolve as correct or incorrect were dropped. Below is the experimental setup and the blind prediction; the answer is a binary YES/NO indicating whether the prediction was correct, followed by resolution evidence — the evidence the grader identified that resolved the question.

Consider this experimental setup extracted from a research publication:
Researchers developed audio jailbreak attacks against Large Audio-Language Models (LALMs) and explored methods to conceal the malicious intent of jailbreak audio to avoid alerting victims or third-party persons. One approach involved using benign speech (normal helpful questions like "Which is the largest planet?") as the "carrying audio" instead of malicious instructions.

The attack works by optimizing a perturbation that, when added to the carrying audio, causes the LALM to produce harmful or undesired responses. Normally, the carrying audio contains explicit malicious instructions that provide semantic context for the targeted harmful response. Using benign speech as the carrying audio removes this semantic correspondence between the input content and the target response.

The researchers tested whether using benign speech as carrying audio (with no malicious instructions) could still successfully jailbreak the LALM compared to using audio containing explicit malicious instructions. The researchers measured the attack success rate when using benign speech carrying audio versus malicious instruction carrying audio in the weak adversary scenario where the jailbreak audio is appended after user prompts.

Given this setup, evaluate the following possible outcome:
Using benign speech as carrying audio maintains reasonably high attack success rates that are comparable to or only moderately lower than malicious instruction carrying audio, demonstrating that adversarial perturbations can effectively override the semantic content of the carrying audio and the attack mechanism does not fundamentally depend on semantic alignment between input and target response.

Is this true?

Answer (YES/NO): YES